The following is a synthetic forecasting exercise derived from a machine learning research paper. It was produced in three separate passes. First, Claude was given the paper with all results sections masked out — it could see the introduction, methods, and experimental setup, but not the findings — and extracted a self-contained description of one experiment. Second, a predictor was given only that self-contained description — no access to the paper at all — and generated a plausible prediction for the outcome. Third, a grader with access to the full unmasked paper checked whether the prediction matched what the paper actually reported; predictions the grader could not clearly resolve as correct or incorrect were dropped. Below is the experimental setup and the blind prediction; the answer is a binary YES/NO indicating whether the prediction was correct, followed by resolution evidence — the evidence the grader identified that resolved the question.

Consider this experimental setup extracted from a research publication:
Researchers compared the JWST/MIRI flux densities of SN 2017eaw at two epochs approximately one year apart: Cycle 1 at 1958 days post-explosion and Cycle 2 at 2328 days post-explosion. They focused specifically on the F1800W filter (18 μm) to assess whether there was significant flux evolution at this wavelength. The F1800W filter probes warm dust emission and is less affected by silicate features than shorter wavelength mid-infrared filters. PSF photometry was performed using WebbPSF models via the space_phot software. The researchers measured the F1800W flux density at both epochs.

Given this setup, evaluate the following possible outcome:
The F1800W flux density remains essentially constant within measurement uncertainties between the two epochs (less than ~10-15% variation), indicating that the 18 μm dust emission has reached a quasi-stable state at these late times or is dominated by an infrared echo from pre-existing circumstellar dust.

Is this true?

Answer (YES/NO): YES